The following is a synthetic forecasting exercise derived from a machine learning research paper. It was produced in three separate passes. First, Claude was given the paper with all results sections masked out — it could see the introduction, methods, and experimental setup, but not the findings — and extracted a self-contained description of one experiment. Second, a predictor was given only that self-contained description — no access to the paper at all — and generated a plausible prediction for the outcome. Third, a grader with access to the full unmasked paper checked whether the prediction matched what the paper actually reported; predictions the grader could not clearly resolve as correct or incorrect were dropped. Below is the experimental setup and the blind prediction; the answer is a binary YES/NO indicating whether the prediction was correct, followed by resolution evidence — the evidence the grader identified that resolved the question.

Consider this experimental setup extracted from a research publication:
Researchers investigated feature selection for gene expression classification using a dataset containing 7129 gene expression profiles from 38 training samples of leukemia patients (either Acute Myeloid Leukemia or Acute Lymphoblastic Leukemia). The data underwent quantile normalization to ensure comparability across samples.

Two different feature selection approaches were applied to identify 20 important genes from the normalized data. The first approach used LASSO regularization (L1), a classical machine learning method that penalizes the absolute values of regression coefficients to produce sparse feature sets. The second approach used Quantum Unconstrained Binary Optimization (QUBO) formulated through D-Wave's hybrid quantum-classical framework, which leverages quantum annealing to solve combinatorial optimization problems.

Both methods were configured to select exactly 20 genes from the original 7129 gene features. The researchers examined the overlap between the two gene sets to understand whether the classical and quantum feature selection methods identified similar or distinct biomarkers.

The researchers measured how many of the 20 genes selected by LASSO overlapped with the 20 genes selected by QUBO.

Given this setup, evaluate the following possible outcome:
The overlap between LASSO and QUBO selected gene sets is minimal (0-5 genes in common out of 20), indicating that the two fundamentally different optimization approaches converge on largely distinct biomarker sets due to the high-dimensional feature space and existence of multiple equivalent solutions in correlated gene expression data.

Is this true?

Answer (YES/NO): YES